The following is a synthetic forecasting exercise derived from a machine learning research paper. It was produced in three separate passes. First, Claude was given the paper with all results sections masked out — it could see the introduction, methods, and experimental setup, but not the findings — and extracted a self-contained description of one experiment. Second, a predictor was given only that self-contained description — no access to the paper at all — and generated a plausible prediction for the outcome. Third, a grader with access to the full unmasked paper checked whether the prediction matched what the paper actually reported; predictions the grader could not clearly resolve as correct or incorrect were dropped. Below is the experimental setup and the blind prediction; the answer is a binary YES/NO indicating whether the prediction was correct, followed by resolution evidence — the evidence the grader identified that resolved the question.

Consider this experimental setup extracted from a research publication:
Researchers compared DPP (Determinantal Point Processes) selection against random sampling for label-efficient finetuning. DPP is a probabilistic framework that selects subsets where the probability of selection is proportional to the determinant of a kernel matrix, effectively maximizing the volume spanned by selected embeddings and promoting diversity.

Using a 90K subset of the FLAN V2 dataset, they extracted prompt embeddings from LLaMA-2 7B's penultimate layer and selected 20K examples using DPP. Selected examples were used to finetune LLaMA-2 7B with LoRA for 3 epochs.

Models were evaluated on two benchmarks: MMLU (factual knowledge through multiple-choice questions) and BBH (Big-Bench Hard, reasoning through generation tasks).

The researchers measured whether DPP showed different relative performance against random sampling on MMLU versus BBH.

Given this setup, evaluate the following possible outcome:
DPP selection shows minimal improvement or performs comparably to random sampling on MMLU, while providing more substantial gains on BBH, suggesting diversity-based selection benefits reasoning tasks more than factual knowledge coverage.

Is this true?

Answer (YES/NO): YES